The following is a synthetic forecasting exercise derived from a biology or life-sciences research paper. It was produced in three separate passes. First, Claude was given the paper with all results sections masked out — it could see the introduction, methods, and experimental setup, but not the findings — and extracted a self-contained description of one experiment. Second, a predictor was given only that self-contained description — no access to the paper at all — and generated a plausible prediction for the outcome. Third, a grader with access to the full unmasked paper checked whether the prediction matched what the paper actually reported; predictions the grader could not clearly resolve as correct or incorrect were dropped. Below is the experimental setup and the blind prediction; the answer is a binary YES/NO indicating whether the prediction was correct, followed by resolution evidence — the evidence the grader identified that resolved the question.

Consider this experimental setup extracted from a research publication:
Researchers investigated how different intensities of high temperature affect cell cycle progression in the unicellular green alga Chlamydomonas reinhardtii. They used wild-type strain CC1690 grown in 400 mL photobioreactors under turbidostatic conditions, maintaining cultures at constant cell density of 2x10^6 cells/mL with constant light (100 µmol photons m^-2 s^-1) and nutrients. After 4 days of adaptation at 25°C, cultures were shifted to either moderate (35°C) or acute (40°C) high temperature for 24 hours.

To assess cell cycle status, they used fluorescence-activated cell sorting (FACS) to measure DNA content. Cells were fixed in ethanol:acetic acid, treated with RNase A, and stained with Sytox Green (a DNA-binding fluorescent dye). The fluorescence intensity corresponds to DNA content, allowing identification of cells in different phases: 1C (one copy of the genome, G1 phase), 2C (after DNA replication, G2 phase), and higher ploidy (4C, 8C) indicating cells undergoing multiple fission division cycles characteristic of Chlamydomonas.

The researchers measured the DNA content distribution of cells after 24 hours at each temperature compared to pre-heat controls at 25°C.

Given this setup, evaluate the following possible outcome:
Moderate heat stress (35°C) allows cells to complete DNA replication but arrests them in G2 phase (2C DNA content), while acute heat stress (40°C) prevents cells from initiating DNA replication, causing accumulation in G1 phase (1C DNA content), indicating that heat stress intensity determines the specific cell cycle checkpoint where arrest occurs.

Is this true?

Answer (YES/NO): NO